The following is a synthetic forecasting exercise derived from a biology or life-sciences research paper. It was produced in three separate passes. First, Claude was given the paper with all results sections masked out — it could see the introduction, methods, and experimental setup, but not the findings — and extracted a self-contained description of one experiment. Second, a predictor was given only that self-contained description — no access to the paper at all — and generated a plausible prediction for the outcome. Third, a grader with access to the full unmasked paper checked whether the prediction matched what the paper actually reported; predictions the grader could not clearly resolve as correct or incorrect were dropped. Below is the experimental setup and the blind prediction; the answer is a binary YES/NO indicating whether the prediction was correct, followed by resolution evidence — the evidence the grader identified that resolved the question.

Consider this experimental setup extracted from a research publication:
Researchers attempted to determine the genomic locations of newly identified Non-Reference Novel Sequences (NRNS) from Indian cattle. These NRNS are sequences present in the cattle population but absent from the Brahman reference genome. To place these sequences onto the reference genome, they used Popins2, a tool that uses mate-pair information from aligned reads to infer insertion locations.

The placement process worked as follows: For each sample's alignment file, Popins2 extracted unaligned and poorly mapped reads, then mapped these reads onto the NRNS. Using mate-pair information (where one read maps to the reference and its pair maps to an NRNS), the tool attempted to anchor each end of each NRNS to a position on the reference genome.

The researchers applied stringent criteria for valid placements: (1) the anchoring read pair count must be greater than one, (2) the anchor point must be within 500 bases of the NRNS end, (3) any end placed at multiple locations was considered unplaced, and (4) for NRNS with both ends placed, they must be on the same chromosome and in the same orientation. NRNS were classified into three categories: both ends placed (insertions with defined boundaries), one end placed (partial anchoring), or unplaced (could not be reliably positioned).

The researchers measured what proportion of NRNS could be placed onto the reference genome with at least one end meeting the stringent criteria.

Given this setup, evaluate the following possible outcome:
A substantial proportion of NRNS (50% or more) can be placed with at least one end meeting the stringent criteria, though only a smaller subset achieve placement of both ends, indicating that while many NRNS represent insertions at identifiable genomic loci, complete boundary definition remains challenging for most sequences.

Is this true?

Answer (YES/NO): NO